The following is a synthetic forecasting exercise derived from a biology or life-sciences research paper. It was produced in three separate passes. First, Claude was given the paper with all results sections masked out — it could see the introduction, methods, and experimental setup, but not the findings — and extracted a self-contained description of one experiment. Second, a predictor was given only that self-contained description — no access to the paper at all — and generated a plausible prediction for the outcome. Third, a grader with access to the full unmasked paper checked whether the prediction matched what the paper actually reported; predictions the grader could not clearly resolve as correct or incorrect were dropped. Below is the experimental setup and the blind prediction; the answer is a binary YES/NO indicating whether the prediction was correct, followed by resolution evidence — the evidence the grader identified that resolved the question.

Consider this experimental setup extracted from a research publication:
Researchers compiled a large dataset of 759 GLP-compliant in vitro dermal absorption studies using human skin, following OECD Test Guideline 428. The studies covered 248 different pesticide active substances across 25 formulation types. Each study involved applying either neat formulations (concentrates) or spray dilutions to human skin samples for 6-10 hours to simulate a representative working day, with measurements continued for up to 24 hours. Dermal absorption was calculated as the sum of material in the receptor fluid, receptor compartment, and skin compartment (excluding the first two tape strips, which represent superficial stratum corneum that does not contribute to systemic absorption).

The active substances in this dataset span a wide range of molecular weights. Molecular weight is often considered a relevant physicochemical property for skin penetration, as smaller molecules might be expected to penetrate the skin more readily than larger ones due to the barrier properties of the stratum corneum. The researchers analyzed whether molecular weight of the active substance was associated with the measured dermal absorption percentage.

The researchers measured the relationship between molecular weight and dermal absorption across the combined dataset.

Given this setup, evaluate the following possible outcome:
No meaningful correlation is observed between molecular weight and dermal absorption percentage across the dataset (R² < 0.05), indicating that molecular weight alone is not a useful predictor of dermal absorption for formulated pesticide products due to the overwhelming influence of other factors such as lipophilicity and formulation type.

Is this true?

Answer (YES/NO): NO